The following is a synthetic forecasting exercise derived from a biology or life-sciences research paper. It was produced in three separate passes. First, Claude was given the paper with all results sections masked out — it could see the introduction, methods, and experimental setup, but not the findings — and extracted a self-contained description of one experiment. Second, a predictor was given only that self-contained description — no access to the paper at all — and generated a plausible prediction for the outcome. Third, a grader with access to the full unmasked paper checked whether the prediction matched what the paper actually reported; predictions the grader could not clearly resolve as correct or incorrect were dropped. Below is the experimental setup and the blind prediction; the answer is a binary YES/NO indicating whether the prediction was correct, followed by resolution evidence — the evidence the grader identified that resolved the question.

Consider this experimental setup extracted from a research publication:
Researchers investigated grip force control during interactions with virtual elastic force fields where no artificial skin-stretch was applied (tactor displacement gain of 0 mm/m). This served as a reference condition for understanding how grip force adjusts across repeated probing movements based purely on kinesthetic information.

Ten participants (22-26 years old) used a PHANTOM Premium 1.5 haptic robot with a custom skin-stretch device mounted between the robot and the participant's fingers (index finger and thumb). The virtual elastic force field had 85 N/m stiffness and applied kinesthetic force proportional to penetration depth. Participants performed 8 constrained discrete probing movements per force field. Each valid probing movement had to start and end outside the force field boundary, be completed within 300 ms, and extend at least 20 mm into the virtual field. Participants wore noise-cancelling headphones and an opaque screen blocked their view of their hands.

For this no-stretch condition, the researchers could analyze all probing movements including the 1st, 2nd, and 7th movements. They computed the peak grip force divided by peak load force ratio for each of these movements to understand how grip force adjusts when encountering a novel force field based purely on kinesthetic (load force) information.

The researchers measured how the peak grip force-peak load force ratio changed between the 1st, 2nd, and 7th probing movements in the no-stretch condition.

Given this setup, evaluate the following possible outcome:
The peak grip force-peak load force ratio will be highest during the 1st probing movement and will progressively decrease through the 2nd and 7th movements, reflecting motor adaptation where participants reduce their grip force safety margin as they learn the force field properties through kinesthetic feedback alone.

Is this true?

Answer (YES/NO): YES